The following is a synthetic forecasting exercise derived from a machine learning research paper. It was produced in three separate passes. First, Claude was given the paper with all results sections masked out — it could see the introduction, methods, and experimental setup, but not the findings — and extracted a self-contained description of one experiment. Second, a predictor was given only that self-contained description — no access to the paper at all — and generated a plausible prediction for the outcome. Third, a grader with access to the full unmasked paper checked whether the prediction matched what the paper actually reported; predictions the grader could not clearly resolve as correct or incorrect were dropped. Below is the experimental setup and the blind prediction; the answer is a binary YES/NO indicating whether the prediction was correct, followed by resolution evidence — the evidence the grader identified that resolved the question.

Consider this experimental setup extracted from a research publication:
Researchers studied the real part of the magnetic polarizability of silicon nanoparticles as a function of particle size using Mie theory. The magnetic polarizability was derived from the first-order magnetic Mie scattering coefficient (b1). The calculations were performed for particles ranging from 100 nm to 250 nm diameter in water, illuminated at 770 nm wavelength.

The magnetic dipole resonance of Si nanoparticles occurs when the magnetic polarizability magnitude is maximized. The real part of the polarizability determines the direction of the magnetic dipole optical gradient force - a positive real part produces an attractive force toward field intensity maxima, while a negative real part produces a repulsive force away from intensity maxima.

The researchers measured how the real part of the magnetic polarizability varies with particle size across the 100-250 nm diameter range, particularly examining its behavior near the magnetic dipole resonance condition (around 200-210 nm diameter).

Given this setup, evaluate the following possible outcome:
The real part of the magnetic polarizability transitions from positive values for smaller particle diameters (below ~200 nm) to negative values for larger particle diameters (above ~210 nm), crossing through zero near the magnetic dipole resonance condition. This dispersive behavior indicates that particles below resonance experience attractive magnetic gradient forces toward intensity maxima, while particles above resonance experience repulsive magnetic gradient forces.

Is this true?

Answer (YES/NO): YES